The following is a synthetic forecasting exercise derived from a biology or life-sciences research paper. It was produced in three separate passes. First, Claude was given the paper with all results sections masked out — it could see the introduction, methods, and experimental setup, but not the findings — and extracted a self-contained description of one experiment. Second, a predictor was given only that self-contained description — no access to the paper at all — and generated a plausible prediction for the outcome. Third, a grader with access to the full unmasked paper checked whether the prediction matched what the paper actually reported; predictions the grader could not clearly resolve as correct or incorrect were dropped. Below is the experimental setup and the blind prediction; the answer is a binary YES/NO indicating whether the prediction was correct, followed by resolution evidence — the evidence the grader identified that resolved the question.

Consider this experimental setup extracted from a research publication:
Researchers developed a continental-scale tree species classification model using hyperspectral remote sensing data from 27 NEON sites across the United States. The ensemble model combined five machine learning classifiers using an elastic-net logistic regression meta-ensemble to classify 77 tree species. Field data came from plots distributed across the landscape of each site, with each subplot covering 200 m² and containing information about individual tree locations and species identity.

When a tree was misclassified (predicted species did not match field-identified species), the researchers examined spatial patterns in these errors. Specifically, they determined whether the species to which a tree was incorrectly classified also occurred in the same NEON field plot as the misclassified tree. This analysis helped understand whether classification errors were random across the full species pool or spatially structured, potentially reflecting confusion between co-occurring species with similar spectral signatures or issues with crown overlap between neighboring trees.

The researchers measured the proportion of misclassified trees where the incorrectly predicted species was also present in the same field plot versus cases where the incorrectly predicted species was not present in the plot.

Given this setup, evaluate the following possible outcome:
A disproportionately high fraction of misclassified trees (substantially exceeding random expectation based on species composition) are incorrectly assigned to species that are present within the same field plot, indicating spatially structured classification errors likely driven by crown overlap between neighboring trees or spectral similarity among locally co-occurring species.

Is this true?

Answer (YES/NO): YES